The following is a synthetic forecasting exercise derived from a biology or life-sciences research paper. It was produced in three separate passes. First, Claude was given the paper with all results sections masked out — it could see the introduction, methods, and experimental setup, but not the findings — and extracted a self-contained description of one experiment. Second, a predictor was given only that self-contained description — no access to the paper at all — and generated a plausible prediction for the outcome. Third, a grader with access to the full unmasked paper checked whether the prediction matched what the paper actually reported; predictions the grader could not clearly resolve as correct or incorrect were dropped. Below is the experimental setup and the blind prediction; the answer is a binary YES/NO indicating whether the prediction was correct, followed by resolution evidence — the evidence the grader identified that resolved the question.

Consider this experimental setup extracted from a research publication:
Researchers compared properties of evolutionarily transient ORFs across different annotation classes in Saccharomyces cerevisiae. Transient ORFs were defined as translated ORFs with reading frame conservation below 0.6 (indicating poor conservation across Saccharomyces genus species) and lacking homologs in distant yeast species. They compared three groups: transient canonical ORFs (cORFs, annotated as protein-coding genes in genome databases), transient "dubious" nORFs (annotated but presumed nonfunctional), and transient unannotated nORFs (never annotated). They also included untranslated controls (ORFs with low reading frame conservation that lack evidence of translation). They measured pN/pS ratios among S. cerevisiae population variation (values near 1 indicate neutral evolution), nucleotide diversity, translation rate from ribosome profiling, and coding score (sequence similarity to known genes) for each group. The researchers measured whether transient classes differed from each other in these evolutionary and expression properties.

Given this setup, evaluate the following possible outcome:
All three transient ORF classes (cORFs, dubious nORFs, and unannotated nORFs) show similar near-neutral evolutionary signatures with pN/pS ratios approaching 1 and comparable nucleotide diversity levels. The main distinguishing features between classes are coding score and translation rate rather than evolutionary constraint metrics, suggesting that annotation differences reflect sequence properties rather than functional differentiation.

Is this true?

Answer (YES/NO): NO